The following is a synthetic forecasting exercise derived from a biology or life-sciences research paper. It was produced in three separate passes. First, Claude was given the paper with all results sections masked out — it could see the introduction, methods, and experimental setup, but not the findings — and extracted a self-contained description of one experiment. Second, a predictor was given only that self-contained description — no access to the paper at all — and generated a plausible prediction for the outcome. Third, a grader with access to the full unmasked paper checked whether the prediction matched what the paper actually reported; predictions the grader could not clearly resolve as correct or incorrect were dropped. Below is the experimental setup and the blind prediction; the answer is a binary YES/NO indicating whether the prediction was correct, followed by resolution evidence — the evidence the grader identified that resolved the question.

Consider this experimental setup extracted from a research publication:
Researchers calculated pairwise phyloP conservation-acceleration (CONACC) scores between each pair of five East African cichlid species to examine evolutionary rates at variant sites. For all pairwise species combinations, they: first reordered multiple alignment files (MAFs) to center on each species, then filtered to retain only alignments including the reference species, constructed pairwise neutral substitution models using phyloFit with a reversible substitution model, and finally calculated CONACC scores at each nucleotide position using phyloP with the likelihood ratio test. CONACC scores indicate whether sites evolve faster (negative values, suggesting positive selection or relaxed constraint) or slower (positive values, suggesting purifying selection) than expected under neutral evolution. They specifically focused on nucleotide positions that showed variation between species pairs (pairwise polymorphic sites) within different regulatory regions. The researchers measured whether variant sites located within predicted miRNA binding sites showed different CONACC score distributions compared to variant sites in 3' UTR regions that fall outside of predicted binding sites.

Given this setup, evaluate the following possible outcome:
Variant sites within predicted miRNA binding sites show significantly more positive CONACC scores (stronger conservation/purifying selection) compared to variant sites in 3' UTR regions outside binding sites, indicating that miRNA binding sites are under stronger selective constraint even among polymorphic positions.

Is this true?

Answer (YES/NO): NO